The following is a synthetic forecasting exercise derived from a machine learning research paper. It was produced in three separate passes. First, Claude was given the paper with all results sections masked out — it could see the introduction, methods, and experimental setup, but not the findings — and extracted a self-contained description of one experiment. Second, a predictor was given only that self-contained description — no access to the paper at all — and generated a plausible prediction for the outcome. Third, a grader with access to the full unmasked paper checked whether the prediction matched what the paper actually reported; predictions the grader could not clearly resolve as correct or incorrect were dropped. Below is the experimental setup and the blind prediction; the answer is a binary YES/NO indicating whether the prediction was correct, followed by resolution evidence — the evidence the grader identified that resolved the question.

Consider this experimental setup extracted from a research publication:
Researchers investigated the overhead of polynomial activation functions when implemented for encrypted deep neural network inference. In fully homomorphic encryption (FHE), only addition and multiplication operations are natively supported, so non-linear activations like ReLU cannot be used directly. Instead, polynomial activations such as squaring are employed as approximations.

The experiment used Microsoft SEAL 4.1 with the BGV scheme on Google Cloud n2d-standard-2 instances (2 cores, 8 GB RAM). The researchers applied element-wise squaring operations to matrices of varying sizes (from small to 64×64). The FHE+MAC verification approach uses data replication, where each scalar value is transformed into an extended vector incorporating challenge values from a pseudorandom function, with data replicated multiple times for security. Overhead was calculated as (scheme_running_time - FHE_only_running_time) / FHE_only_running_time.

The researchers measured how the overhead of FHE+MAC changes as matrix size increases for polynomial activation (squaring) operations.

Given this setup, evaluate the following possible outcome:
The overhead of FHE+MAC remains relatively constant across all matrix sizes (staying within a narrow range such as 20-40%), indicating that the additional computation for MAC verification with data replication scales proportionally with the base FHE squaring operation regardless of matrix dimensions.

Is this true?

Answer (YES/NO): NO